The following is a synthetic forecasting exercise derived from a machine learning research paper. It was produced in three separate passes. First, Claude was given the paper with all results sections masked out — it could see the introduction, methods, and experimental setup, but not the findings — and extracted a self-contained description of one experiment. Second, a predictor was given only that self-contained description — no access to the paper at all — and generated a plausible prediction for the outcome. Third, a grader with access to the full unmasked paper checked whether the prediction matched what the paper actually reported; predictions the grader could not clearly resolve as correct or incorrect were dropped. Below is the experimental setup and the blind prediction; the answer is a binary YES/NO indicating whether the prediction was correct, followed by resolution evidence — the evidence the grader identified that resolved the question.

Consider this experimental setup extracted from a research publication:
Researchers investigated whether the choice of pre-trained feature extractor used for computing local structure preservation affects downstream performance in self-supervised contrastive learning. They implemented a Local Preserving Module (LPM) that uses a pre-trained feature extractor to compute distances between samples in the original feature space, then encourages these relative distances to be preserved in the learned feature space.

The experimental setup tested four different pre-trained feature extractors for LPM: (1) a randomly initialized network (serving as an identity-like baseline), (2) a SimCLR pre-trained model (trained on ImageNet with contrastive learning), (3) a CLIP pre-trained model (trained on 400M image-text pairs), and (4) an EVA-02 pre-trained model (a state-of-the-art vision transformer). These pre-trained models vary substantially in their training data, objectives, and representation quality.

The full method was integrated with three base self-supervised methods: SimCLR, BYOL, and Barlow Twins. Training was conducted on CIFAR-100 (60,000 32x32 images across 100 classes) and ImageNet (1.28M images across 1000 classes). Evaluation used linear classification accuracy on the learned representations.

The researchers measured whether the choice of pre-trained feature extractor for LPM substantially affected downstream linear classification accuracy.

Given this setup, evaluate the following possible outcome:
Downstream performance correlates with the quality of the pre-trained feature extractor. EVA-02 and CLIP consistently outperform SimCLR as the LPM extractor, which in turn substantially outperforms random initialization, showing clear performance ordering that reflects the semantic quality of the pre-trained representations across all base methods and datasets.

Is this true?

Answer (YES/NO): NO